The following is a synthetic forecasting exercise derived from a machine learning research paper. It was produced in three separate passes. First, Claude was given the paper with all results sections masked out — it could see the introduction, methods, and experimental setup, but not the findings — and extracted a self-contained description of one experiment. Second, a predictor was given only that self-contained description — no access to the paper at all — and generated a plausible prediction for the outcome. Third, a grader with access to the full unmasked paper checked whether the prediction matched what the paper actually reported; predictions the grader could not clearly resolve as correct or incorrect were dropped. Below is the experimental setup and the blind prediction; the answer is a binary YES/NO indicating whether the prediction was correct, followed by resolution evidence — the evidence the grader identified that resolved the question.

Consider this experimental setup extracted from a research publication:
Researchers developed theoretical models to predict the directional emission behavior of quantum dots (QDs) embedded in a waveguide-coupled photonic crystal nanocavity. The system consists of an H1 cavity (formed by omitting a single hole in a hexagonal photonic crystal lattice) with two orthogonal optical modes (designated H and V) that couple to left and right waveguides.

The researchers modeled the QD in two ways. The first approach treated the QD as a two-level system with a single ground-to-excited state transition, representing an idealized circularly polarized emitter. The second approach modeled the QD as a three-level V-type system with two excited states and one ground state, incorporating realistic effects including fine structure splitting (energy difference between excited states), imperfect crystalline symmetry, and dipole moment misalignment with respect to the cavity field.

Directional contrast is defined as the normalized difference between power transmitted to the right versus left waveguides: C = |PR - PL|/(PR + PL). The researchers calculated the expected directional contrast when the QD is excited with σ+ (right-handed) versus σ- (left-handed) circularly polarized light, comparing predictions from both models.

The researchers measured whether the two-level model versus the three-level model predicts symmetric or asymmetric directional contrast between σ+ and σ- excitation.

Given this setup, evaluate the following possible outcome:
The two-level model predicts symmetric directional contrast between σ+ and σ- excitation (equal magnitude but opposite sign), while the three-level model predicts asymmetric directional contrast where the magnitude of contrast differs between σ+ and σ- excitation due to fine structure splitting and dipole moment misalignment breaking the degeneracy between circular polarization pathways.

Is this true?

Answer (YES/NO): YES